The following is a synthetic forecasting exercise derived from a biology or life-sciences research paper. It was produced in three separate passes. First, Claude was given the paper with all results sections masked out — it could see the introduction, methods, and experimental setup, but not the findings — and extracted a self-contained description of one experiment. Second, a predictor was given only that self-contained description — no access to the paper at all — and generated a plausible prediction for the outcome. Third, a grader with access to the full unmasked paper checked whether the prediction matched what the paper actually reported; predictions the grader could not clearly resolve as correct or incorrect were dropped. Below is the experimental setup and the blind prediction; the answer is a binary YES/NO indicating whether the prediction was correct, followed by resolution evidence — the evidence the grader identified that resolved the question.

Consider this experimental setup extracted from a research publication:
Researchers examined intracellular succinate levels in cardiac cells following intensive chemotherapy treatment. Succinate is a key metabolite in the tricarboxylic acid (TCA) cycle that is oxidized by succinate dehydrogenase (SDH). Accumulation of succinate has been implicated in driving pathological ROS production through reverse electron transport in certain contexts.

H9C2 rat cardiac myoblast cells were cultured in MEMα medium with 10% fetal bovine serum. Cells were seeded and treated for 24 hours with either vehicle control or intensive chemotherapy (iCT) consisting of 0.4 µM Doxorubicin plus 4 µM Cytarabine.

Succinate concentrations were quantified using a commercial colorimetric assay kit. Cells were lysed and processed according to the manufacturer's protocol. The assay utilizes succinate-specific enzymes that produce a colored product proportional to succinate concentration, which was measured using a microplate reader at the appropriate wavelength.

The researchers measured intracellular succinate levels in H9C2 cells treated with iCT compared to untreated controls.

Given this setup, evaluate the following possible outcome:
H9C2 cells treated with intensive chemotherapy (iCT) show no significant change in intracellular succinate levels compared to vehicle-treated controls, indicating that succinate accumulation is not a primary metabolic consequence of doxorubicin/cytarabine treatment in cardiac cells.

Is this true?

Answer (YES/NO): NO